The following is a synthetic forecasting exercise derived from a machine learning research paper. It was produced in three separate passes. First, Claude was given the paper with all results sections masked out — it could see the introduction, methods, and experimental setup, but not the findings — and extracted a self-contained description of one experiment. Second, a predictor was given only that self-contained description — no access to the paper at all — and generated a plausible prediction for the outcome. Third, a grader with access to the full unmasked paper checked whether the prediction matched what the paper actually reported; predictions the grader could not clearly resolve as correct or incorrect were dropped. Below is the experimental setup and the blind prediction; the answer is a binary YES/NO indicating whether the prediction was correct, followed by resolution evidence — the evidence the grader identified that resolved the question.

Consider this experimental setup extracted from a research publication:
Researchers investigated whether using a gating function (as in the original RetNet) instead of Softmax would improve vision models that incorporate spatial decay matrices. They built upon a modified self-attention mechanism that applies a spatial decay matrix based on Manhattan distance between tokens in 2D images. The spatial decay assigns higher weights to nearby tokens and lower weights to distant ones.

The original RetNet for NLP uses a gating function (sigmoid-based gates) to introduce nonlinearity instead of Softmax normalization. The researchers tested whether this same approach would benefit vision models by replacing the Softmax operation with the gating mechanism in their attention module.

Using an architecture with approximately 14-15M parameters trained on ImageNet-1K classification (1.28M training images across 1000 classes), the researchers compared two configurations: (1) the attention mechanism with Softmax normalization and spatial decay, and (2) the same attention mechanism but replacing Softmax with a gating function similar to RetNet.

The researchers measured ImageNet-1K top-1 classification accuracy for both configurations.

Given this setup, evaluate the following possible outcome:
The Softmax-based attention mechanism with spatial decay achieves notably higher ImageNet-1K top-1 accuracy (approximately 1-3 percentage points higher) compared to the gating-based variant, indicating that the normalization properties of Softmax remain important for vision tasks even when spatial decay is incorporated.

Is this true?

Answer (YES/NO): NO